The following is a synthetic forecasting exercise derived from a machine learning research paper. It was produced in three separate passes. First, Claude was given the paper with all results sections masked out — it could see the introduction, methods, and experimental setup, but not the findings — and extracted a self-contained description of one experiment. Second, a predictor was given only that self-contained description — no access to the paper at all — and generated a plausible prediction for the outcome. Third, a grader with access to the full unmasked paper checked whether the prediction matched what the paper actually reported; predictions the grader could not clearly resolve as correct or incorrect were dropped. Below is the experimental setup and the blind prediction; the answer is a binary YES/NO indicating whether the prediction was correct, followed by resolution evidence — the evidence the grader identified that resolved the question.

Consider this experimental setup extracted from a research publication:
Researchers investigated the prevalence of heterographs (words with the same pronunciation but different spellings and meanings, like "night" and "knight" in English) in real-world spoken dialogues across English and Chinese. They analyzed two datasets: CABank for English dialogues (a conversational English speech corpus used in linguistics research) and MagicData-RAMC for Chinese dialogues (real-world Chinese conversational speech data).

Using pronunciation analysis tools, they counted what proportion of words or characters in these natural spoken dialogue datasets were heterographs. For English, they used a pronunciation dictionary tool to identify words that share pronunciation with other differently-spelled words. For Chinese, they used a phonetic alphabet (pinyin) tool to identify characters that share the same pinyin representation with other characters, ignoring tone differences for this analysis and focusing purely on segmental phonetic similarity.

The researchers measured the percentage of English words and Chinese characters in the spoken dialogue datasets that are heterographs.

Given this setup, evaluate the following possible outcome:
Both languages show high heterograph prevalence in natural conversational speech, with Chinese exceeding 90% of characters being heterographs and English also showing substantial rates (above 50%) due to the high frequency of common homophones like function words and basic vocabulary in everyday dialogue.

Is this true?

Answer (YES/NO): NO